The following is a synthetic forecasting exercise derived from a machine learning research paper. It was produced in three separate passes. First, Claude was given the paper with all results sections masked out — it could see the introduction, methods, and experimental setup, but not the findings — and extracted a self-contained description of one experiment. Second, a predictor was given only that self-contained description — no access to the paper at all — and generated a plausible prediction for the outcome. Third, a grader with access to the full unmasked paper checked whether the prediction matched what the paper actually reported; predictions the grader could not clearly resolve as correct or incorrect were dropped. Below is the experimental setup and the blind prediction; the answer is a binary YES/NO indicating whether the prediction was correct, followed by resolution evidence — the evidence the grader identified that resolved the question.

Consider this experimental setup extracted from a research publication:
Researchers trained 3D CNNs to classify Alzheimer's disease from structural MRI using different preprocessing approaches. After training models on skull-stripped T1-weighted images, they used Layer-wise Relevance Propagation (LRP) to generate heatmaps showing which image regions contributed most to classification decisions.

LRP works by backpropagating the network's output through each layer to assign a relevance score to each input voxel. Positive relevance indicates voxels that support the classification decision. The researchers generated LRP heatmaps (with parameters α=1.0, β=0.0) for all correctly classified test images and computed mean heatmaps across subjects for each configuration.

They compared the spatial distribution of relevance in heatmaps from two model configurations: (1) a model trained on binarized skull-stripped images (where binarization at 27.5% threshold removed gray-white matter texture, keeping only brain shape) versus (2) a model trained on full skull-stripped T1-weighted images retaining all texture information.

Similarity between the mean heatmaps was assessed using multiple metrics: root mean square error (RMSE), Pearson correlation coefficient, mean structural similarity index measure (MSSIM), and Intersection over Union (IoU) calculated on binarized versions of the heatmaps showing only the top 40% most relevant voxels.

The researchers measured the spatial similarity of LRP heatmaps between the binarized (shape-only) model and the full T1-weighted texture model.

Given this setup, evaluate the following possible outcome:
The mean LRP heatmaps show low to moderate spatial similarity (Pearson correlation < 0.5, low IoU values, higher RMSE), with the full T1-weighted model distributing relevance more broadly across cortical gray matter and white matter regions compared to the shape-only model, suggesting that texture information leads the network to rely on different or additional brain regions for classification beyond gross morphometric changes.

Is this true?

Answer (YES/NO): NO